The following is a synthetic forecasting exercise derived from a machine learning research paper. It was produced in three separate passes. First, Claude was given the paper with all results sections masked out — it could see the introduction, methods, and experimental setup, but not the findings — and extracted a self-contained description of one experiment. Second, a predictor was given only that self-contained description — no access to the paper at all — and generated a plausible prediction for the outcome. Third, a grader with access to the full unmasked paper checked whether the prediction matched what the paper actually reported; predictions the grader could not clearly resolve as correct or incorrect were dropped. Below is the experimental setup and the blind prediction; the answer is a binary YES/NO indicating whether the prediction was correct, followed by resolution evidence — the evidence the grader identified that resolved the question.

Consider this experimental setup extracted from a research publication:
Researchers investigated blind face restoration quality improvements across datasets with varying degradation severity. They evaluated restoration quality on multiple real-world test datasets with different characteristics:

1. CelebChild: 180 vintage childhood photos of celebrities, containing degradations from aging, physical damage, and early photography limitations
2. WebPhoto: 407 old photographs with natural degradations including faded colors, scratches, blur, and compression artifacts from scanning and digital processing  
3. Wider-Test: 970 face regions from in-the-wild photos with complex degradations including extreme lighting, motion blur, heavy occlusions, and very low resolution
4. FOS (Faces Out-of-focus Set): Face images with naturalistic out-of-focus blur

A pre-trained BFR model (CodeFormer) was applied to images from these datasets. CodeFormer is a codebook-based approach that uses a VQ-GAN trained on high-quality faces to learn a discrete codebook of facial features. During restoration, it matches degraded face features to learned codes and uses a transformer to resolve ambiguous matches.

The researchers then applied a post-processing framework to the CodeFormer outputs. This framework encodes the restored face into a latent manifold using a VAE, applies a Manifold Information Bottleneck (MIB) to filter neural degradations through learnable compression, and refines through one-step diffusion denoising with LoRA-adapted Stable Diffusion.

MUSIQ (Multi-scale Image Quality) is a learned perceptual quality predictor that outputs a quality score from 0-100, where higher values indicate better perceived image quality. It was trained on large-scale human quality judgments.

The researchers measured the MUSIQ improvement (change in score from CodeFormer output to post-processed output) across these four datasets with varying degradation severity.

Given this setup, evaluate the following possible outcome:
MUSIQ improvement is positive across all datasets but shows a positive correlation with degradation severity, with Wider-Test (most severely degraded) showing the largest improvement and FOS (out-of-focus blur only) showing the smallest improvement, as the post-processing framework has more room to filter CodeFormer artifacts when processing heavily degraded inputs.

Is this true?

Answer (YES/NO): NO